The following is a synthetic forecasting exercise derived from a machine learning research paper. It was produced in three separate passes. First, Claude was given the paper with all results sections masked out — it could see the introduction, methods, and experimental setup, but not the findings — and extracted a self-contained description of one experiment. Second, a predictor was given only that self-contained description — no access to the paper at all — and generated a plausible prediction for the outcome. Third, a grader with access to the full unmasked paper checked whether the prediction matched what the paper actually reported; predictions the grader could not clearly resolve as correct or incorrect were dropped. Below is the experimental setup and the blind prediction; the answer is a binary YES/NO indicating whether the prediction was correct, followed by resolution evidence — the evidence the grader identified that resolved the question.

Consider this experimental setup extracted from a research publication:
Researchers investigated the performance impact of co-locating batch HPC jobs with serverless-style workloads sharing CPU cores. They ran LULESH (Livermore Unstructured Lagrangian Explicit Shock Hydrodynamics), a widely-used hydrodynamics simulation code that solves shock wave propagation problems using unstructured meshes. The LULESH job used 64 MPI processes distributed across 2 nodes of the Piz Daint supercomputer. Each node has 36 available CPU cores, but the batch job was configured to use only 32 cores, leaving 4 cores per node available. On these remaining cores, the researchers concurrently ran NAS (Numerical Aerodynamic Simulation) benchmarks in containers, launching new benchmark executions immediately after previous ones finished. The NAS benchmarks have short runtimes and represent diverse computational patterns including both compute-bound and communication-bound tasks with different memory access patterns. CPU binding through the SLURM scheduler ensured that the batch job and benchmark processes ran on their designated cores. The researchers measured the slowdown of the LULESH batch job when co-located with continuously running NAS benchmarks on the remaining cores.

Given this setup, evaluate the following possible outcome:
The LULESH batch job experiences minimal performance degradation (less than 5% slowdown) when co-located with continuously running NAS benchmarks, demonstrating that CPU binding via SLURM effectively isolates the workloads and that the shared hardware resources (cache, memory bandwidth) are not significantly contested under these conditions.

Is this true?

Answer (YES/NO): YES